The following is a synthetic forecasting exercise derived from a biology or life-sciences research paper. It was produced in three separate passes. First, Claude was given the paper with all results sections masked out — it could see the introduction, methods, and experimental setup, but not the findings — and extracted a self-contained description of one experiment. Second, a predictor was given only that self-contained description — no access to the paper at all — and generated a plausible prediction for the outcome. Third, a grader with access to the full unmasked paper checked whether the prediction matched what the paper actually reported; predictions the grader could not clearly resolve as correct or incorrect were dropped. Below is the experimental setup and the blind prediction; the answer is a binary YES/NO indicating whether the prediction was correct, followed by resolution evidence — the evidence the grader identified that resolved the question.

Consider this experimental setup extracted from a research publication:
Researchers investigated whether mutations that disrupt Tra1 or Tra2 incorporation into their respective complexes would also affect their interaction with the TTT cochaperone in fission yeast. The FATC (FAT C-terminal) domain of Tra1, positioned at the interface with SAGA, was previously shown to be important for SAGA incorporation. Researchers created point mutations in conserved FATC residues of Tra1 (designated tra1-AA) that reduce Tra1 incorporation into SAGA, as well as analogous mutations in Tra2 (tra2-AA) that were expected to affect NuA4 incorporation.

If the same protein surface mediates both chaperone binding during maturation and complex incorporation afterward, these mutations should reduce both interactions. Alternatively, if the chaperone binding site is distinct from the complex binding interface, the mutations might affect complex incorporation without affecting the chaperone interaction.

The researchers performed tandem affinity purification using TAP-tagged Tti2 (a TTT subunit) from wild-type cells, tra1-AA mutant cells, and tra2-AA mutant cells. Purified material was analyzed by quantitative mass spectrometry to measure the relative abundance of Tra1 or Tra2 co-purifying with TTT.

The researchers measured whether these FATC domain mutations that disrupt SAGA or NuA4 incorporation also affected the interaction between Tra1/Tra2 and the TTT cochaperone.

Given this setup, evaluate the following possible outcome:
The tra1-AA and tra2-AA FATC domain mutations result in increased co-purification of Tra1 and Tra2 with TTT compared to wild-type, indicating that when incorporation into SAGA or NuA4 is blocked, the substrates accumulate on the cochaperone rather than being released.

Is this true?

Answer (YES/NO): NO